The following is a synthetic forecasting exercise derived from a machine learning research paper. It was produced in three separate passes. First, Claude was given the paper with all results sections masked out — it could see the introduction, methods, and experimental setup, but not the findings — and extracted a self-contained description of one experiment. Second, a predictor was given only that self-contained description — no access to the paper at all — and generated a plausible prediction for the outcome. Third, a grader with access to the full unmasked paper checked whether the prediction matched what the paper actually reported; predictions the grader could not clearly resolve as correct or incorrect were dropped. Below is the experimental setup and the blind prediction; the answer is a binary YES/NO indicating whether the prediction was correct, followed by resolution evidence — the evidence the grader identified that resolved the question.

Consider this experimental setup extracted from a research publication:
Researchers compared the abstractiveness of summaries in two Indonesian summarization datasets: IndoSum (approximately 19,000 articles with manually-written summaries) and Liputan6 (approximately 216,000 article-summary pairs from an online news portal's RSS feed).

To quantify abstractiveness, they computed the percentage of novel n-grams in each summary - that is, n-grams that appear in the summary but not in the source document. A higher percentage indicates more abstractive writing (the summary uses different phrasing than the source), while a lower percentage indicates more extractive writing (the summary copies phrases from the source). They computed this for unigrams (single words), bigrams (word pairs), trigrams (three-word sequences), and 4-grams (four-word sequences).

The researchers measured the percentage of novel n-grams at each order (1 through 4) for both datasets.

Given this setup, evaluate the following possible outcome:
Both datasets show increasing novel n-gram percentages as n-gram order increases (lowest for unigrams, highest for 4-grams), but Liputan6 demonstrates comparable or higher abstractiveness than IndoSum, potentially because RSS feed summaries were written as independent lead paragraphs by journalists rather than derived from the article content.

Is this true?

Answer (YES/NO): YES